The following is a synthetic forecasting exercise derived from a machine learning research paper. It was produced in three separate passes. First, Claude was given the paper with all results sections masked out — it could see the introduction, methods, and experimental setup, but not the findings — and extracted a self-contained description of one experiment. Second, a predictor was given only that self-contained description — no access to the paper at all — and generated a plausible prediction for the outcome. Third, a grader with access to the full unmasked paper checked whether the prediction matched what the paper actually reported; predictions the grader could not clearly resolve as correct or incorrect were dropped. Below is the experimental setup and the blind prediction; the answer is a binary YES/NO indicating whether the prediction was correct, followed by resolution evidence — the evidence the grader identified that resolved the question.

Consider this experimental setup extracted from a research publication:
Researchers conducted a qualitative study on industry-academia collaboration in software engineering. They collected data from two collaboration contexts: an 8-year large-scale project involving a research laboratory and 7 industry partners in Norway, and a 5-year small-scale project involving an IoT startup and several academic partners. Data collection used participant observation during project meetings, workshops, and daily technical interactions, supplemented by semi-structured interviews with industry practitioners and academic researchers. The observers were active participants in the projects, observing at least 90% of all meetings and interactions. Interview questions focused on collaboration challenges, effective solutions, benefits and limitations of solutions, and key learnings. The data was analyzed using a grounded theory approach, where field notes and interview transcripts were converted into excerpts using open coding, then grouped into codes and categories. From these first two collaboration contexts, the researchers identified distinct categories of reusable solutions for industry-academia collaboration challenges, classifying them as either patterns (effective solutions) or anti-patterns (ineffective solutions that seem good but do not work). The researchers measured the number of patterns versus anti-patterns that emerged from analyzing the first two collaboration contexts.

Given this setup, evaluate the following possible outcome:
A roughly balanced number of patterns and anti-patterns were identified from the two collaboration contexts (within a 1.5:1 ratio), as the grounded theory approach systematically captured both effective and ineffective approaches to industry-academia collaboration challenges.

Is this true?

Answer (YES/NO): YES